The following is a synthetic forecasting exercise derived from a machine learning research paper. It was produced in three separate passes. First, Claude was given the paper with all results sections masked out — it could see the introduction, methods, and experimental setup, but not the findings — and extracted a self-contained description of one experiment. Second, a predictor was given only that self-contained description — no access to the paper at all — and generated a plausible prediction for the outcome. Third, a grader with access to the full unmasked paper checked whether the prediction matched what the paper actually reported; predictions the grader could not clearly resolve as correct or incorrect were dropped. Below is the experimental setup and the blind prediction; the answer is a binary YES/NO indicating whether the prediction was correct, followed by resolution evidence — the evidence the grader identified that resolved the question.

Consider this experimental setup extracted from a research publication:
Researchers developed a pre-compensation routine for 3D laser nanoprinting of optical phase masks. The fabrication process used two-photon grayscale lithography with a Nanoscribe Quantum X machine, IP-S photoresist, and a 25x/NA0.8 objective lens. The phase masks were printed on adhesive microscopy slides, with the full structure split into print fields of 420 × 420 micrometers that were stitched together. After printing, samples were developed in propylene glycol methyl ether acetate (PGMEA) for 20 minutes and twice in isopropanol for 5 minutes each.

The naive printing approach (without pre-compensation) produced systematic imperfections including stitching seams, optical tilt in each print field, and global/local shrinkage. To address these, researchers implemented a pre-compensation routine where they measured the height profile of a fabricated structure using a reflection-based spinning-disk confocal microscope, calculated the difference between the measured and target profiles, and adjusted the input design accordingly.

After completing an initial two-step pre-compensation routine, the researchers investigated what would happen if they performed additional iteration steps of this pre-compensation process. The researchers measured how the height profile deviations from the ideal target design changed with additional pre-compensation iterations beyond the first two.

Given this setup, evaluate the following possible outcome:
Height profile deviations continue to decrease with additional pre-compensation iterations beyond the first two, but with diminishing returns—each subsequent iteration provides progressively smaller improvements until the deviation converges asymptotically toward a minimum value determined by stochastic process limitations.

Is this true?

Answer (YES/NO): NO